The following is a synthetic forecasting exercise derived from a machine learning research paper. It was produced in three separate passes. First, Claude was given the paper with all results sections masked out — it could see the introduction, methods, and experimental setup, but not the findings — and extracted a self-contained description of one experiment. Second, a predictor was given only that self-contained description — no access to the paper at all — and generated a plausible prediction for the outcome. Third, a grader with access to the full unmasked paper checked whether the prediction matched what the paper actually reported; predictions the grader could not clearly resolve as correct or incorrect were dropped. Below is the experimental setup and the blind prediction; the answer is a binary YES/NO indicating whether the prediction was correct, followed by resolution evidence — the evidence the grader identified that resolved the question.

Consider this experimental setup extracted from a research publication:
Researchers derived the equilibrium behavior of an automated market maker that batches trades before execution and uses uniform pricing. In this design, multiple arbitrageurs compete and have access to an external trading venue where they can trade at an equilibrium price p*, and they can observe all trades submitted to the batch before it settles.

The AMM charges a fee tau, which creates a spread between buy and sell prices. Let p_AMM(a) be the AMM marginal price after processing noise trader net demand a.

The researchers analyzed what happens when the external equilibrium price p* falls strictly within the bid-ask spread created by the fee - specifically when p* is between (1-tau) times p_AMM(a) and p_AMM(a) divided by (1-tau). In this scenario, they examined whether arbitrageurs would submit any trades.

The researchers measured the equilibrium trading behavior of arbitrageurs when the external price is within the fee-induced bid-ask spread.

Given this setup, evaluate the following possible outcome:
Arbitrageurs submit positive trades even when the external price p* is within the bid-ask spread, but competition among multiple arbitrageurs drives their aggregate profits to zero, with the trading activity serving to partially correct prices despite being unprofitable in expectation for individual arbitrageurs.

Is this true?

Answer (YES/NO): NO